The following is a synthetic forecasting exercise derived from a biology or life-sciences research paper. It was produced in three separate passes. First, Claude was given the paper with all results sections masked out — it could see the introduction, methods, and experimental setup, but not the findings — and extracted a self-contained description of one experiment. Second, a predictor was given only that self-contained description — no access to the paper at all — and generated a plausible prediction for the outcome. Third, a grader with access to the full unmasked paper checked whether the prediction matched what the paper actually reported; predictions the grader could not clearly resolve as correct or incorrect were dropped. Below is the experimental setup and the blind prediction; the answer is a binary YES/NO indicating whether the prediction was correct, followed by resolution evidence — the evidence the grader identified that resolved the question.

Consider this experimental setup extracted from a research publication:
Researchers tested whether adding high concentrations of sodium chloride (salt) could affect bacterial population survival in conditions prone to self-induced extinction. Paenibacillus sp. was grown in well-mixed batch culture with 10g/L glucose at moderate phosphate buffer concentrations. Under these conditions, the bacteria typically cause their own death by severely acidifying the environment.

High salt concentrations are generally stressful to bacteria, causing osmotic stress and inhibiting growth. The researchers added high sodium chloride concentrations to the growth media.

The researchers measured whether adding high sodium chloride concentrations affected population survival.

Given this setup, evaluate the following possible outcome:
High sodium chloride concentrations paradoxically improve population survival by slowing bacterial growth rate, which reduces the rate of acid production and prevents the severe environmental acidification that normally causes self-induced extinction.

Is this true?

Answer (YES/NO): YES